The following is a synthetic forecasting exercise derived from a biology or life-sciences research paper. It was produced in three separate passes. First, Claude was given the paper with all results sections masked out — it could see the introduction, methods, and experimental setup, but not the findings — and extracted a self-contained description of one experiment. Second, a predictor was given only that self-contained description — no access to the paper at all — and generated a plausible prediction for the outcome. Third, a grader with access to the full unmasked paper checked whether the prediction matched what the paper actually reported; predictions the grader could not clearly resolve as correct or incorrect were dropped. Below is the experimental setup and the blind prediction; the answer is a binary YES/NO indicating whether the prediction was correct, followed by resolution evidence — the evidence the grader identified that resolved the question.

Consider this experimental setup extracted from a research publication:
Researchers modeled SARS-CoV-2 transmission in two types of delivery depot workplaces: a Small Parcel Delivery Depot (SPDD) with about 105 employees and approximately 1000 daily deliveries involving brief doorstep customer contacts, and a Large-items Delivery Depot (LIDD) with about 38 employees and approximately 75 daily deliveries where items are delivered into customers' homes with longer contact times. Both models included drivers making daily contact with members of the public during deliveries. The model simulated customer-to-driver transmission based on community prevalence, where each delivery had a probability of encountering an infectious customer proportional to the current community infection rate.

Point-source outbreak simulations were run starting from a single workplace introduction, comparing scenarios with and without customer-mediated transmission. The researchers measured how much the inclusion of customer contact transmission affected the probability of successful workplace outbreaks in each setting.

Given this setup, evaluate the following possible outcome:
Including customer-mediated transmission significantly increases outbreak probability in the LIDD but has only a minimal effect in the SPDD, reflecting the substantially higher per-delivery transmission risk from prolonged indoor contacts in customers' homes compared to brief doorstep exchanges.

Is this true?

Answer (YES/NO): NO